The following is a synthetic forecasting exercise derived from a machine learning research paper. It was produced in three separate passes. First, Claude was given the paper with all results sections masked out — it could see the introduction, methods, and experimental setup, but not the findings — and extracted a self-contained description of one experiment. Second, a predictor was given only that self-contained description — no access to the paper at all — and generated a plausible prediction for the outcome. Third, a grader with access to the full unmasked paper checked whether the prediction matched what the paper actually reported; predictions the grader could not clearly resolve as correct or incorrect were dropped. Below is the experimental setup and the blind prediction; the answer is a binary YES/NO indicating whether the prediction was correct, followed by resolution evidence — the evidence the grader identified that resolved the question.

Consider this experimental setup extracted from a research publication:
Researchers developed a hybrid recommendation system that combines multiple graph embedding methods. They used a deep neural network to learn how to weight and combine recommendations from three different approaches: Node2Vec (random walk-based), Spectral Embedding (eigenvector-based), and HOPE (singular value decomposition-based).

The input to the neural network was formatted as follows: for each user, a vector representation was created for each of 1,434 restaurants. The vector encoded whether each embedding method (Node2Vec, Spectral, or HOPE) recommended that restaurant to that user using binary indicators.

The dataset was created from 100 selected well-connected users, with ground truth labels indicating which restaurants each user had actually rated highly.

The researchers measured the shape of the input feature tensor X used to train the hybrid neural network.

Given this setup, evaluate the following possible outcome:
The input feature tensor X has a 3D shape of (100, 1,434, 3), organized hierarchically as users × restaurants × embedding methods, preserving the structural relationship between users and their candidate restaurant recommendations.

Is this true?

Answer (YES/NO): NO